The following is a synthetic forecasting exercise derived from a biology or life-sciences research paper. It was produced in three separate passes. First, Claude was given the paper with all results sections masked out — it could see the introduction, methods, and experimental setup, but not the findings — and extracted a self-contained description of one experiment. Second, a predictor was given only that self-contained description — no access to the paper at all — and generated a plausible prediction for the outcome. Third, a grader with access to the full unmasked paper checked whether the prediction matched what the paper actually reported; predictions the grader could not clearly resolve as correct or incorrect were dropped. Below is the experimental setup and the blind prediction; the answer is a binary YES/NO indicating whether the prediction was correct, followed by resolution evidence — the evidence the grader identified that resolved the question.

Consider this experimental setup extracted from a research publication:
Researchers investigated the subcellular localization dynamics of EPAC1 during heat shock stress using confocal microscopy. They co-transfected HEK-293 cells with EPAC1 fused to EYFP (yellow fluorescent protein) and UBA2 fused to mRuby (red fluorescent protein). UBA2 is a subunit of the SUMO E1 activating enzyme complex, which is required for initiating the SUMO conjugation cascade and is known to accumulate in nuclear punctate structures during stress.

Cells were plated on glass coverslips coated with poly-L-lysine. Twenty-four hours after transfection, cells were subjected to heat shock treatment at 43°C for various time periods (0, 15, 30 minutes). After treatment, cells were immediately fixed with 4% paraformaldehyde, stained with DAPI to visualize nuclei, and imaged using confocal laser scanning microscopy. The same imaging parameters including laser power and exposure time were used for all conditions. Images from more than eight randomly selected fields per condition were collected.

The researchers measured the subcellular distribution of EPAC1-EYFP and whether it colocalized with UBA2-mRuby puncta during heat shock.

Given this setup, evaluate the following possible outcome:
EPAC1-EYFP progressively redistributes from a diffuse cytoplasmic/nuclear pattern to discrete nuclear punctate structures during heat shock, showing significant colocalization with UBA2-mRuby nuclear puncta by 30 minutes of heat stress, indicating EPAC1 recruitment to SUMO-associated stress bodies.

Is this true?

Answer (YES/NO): YES